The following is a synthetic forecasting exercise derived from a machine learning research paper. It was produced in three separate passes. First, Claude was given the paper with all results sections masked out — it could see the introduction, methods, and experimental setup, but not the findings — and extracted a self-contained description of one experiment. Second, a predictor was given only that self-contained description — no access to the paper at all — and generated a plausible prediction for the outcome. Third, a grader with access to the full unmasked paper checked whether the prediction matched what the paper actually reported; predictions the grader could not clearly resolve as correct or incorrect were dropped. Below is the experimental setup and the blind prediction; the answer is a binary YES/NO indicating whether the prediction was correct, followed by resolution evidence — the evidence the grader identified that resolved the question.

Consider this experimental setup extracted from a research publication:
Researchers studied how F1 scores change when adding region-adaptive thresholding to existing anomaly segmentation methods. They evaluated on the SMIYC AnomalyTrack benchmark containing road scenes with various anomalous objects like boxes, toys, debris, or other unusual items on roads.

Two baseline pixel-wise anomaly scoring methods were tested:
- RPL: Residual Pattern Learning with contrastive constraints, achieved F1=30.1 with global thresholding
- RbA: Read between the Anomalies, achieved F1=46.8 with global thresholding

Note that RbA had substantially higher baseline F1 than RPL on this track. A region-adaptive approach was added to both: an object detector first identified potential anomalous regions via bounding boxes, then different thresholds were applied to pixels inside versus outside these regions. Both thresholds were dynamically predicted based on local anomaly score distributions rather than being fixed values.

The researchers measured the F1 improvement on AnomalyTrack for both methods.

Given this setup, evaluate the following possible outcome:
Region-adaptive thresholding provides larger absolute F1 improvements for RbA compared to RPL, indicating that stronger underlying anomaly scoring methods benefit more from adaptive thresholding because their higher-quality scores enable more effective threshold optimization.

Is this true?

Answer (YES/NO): NO